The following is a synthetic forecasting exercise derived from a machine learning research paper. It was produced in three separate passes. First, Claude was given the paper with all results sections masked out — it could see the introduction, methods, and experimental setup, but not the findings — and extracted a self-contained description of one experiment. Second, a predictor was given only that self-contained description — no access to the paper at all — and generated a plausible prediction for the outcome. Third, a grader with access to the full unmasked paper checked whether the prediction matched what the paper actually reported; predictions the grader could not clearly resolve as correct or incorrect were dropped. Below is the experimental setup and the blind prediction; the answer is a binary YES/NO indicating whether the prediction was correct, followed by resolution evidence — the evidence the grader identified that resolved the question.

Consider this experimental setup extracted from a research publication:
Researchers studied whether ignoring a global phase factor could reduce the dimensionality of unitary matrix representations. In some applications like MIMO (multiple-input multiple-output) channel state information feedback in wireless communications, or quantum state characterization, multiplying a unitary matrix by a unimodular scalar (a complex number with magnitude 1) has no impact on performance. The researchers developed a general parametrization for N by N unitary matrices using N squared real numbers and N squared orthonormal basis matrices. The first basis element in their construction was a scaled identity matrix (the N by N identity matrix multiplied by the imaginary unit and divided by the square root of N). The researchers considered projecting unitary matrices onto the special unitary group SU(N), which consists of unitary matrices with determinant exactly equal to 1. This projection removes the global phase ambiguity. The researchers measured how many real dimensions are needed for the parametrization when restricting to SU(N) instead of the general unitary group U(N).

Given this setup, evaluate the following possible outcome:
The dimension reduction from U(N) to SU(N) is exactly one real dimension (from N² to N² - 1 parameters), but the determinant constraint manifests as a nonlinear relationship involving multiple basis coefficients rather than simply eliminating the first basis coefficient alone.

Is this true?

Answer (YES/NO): NO